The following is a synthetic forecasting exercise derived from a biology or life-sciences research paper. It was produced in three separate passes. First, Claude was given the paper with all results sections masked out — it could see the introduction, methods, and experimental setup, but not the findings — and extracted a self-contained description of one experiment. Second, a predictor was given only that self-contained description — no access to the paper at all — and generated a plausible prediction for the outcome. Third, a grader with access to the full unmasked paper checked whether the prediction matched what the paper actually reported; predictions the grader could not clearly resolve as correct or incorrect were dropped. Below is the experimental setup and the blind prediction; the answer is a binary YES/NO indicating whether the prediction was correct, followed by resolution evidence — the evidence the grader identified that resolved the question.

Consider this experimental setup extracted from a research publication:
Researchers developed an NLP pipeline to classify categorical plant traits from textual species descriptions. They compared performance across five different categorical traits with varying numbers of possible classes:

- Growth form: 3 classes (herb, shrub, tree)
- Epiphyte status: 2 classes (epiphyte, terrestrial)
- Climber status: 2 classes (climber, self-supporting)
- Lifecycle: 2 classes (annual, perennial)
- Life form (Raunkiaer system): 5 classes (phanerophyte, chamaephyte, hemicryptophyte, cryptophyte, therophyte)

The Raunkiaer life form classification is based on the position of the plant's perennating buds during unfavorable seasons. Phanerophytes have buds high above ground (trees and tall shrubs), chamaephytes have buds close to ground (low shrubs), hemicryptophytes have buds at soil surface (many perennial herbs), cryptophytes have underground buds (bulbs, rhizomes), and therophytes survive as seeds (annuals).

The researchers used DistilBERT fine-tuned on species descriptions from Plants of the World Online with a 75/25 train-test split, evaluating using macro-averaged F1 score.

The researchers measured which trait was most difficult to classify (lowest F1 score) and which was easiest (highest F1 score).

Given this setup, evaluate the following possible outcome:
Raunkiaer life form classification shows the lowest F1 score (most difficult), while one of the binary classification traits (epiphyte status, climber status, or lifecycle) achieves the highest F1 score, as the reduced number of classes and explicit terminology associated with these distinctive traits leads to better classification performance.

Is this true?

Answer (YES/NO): YES